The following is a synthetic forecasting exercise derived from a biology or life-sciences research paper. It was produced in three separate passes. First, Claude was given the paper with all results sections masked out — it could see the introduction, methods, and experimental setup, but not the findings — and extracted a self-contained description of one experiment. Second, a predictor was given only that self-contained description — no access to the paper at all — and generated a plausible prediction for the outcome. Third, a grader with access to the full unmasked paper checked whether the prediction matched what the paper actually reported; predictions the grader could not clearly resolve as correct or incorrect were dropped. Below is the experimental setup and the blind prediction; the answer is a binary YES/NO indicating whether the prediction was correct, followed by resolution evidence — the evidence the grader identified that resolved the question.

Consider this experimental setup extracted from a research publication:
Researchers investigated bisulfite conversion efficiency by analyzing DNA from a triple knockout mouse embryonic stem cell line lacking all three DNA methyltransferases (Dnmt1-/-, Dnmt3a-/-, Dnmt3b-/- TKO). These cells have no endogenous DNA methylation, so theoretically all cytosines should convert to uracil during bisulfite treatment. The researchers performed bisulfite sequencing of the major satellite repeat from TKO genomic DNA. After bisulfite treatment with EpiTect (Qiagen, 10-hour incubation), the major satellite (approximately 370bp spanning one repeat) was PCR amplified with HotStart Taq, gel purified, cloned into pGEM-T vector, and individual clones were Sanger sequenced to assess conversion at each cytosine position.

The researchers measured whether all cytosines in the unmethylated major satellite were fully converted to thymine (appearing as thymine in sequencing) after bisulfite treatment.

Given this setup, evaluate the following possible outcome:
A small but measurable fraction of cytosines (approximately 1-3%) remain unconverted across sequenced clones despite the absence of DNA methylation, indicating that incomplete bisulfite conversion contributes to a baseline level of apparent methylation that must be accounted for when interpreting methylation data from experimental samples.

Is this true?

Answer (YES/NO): YES